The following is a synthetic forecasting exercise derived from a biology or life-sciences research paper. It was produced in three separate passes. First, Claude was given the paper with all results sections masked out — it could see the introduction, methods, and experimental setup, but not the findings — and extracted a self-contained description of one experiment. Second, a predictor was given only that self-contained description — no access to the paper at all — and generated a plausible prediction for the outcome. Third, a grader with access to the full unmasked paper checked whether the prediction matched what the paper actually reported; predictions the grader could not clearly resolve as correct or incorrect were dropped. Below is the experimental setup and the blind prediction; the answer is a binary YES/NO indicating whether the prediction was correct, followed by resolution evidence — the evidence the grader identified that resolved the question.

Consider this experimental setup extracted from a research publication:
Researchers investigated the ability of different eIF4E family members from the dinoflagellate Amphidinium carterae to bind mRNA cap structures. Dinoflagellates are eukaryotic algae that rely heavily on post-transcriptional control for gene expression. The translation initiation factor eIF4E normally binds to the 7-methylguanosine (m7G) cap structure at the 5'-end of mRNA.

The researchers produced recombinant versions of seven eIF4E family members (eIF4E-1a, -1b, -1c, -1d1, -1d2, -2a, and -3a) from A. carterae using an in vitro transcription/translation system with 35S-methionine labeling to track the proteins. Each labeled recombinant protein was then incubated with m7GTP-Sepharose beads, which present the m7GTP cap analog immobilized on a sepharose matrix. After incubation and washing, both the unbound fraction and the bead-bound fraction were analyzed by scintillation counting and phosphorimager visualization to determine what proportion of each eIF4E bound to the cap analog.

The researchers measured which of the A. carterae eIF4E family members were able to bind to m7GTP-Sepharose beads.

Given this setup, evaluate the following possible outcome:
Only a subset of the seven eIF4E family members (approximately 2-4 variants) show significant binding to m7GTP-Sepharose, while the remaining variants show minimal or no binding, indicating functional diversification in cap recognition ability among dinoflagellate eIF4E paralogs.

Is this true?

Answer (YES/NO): YES